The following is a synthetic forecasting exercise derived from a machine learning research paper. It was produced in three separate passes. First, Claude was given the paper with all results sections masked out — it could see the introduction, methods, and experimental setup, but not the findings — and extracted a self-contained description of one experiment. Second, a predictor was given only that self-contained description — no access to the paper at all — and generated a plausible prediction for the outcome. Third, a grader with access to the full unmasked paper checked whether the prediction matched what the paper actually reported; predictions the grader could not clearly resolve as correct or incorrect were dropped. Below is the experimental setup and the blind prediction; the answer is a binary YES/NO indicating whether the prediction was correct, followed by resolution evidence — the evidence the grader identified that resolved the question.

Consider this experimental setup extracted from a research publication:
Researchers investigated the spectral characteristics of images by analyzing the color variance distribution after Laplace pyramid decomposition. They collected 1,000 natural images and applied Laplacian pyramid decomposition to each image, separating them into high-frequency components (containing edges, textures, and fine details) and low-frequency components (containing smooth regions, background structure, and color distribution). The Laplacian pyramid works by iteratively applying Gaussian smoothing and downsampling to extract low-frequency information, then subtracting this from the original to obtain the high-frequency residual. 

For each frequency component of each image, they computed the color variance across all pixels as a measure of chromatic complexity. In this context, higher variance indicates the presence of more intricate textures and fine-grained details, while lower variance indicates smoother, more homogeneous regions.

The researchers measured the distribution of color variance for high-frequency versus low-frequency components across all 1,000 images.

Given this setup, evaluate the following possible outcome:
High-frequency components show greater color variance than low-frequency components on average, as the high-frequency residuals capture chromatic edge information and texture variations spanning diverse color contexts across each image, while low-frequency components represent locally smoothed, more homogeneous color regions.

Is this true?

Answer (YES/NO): YES